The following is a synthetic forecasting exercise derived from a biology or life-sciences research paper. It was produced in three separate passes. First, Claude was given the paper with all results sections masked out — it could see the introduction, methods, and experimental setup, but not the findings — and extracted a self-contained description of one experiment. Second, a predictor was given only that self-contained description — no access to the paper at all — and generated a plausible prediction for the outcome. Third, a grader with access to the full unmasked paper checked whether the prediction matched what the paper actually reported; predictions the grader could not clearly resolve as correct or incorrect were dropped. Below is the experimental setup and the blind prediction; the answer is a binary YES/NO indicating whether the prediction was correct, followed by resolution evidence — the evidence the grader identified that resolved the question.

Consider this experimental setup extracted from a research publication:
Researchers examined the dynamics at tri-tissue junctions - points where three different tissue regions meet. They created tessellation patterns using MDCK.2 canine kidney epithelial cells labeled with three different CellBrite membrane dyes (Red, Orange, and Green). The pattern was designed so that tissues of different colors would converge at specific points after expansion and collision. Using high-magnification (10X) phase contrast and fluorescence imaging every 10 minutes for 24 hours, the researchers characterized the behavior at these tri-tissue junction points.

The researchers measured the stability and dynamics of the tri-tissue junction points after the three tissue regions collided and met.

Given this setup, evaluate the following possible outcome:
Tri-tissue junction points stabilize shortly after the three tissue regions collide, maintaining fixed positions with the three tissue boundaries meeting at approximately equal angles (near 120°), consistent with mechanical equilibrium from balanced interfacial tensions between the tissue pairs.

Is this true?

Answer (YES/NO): NO